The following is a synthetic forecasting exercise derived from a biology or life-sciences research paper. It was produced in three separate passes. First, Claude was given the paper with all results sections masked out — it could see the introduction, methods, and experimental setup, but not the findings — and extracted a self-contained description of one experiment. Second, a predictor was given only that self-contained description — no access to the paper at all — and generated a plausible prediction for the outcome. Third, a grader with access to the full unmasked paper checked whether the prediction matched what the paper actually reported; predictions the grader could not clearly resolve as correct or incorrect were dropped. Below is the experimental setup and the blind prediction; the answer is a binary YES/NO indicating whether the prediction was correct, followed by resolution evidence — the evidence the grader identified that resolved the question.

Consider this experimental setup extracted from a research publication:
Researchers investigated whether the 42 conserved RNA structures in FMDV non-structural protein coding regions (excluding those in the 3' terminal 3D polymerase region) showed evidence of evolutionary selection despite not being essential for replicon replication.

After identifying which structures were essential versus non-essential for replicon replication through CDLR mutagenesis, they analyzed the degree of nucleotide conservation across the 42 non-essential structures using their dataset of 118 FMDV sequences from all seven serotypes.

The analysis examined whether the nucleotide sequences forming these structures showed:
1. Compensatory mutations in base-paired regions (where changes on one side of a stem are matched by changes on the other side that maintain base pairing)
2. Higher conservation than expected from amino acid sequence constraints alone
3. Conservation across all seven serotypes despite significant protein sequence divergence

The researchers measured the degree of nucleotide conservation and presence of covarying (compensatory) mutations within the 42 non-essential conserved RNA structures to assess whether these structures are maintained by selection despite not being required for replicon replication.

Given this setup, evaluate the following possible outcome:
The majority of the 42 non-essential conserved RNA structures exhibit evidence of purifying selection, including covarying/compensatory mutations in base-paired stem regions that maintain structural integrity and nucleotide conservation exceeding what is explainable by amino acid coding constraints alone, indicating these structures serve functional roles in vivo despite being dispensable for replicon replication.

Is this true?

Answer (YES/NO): YES